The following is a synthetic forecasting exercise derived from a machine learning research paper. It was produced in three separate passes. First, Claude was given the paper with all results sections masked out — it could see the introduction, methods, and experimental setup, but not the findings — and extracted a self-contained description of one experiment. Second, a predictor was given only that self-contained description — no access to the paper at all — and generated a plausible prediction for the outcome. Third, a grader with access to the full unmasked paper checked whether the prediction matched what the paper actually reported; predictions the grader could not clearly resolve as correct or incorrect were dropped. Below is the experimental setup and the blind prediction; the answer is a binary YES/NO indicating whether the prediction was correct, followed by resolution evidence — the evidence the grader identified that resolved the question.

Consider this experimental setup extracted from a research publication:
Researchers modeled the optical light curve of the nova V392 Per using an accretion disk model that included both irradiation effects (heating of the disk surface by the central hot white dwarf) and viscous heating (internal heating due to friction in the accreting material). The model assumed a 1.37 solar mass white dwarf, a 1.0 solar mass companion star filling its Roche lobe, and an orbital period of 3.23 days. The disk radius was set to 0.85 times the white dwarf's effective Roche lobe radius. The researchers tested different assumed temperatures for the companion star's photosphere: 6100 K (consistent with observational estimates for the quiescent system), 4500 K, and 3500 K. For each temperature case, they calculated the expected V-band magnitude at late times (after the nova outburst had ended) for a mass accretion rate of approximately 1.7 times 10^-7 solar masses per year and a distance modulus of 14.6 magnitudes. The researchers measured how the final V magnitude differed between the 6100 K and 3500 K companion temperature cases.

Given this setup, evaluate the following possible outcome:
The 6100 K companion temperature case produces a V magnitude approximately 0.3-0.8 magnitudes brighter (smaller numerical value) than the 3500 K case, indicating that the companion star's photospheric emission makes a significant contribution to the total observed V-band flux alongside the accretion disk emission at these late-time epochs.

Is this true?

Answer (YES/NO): NO